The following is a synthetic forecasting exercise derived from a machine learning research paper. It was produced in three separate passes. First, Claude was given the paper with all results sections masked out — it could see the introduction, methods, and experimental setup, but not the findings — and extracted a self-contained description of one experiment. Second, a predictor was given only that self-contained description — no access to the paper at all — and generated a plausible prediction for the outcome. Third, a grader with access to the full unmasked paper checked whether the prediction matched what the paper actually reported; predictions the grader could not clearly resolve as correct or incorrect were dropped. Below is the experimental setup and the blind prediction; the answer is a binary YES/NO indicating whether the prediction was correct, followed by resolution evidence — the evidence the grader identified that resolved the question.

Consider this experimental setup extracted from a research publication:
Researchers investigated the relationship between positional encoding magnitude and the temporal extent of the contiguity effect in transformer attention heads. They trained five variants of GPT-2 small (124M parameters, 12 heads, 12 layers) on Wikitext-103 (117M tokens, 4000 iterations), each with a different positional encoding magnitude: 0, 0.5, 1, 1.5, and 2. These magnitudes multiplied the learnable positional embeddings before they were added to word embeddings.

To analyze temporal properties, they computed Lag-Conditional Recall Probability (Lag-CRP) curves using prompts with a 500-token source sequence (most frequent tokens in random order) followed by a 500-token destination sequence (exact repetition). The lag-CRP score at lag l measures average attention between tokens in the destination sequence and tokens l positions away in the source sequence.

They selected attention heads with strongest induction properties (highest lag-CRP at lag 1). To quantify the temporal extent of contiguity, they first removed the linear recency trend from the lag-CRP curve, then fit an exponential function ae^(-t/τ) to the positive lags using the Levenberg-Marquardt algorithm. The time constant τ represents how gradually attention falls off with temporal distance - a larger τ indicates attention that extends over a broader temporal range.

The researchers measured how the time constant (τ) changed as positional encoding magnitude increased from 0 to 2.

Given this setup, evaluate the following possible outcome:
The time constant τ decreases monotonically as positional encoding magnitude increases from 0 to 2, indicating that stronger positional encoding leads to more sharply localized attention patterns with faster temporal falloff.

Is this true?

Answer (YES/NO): NO